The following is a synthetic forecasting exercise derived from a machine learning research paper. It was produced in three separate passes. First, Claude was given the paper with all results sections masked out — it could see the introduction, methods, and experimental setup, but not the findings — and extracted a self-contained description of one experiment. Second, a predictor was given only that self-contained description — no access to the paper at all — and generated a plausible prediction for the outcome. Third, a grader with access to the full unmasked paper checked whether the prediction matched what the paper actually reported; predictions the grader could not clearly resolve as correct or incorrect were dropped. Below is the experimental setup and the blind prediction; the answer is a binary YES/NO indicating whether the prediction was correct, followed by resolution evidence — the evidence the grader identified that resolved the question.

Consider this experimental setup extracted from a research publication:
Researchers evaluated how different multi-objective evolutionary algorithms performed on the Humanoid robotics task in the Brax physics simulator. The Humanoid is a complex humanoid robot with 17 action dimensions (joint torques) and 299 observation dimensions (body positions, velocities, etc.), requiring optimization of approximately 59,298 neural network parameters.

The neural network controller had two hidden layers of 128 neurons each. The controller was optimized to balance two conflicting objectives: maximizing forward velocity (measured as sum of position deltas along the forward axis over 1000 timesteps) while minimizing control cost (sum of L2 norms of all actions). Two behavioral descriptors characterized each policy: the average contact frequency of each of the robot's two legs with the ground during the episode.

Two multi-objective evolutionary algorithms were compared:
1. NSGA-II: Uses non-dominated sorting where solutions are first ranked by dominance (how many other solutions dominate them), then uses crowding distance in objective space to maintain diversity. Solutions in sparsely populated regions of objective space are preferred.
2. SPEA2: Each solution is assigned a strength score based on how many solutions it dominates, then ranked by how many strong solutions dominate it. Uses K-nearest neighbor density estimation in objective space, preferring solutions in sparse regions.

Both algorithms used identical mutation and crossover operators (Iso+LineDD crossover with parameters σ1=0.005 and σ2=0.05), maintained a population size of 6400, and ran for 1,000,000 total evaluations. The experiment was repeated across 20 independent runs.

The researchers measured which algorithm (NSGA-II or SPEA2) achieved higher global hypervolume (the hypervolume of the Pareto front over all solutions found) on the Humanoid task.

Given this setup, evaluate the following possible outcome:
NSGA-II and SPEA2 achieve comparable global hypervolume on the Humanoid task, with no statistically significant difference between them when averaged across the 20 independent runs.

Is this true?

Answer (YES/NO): YES